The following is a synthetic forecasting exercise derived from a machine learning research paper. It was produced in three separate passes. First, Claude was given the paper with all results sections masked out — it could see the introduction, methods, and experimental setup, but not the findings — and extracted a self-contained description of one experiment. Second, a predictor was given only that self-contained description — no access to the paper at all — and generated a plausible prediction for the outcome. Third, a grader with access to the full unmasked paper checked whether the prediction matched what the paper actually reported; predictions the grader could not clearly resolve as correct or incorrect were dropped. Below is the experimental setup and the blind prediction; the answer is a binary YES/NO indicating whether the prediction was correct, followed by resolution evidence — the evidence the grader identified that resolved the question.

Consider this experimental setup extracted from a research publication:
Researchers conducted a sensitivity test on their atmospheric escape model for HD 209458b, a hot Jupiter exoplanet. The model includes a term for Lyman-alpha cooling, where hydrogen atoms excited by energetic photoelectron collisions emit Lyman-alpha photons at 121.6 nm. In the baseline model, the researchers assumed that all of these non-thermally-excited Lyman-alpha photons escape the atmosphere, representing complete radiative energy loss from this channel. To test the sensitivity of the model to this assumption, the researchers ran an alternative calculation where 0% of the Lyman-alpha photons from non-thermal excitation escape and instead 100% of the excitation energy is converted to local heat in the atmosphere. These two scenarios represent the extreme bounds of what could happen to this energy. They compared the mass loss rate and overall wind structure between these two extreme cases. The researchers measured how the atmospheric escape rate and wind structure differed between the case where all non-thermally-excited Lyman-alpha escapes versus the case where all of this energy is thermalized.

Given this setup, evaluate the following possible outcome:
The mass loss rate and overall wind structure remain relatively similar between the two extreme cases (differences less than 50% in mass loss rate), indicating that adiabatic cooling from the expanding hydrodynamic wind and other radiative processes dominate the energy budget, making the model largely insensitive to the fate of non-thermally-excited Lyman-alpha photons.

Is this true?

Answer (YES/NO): YES